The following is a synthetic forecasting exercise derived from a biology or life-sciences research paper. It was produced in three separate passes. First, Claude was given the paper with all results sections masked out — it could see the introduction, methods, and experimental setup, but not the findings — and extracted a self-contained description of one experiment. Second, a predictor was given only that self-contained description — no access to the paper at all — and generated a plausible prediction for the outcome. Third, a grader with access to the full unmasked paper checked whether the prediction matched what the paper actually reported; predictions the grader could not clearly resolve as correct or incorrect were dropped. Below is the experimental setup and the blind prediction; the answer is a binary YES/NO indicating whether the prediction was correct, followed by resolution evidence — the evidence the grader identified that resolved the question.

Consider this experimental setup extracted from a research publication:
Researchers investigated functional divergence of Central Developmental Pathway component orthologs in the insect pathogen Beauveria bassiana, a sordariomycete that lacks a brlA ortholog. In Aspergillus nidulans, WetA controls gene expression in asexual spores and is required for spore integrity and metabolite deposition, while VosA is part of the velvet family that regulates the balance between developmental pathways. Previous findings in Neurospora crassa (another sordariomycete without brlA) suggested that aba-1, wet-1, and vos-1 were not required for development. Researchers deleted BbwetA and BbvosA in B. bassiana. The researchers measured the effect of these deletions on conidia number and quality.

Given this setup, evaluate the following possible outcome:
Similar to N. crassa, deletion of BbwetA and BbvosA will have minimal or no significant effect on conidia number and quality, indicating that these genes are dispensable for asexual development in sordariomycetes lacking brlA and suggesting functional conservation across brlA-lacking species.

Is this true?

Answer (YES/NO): NO